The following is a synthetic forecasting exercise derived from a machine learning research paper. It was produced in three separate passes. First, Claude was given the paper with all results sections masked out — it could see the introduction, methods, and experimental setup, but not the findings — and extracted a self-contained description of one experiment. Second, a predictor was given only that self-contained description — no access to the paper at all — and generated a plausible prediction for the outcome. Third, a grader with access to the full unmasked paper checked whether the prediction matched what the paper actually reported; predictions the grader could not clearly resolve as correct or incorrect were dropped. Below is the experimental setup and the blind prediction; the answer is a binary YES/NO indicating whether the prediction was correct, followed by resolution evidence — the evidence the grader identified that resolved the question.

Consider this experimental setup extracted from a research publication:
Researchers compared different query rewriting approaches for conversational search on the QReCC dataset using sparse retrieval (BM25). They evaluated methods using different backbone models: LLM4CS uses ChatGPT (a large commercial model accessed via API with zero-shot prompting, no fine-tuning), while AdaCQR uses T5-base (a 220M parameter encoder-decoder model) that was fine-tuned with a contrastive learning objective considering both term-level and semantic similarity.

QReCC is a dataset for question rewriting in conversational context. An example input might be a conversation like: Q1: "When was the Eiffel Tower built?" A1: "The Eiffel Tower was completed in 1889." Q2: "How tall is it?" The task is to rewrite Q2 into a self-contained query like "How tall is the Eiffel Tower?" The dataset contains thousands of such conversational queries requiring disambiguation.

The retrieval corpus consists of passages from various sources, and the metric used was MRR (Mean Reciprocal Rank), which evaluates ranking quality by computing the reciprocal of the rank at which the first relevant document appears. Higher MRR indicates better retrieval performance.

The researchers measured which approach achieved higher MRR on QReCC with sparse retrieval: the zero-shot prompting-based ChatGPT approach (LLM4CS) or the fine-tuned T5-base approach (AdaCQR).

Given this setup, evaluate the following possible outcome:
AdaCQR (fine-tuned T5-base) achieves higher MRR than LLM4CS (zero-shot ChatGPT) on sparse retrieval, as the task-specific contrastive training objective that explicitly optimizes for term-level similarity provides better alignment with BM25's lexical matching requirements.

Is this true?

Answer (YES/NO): YES